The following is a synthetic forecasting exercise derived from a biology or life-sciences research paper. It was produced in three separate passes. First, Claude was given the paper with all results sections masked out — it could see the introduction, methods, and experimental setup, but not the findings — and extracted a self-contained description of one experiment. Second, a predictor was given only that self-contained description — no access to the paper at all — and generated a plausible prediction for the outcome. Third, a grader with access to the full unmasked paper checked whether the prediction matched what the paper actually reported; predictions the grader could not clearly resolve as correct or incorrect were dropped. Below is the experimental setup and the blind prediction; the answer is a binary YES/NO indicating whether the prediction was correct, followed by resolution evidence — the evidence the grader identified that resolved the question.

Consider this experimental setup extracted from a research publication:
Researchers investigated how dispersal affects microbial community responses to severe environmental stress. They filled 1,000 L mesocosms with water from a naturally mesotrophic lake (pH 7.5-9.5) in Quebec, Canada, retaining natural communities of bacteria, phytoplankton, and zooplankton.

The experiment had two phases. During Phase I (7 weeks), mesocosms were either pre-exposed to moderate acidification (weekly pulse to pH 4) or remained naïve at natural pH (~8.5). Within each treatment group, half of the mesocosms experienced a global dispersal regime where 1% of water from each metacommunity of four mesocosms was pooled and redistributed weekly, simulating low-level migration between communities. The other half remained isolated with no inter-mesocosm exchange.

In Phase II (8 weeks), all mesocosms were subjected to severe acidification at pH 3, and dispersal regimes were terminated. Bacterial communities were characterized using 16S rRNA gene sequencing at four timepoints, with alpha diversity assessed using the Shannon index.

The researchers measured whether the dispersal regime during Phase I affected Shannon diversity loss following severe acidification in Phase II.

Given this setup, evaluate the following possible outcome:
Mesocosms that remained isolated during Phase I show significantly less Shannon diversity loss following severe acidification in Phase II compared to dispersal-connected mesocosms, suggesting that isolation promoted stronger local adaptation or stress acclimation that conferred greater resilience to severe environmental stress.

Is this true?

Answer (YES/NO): NO